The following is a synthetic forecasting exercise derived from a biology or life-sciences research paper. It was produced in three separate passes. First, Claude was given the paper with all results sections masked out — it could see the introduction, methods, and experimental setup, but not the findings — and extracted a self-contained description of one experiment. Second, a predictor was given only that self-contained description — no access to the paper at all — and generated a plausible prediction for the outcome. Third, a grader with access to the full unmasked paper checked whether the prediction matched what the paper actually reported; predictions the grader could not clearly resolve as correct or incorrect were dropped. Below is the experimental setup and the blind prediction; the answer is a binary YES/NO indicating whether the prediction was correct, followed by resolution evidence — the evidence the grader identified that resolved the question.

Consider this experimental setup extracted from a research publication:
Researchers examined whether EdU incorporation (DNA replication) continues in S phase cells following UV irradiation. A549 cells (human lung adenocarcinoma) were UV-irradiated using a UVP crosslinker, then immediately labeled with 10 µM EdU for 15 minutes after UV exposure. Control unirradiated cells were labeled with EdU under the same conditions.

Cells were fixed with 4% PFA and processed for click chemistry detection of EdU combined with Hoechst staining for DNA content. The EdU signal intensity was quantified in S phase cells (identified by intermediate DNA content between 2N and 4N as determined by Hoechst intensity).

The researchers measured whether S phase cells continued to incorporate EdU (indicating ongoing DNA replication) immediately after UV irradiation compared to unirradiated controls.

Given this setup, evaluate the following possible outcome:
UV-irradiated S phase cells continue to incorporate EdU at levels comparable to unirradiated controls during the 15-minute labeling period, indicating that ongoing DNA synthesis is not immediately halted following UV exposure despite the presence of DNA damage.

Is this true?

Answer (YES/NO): NO